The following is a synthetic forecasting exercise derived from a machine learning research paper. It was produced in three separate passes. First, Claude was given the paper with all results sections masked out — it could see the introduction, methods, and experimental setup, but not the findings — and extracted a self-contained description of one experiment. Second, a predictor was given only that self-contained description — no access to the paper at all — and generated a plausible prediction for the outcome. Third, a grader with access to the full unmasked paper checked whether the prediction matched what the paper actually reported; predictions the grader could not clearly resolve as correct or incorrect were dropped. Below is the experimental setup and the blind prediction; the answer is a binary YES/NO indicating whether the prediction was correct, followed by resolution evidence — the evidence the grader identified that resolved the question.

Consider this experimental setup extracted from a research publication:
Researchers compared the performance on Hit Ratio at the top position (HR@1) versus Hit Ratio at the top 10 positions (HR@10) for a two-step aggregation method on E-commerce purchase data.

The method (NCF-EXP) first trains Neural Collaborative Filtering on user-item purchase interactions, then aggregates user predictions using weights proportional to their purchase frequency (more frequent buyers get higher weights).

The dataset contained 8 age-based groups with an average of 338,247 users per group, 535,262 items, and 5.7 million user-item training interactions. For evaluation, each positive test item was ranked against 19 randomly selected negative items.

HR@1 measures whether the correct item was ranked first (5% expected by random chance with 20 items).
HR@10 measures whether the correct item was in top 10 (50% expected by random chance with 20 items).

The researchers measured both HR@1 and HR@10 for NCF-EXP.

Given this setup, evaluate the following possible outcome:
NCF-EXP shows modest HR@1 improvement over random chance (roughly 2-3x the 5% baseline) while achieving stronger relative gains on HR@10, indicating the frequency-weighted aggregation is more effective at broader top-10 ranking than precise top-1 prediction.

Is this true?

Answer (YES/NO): NO